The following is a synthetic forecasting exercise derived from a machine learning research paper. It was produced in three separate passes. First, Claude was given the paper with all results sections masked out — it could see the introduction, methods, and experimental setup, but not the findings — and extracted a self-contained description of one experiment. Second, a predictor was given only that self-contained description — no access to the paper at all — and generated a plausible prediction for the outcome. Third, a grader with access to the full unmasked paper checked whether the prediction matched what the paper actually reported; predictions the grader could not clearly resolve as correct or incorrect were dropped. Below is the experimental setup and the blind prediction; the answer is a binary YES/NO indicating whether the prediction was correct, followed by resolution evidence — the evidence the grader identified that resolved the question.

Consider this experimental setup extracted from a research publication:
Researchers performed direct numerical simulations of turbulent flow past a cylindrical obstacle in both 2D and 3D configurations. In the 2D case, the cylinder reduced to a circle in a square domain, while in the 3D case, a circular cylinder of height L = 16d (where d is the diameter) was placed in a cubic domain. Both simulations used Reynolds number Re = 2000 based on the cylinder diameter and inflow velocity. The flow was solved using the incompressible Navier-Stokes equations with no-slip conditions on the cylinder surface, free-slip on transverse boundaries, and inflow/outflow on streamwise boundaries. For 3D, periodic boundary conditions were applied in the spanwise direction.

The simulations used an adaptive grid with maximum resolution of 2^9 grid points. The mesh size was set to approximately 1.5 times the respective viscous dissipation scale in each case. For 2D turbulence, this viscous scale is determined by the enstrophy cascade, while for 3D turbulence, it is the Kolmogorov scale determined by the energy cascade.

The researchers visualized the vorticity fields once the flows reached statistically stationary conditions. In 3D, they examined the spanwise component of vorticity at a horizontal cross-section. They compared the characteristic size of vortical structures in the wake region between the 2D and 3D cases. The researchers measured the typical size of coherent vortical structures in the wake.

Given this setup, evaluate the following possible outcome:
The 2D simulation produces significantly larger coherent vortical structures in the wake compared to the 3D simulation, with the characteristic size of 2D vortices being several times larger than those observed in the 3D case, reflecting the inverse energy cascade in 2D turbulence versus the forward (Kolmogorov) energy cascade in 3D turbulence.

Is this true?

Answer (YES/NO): NO